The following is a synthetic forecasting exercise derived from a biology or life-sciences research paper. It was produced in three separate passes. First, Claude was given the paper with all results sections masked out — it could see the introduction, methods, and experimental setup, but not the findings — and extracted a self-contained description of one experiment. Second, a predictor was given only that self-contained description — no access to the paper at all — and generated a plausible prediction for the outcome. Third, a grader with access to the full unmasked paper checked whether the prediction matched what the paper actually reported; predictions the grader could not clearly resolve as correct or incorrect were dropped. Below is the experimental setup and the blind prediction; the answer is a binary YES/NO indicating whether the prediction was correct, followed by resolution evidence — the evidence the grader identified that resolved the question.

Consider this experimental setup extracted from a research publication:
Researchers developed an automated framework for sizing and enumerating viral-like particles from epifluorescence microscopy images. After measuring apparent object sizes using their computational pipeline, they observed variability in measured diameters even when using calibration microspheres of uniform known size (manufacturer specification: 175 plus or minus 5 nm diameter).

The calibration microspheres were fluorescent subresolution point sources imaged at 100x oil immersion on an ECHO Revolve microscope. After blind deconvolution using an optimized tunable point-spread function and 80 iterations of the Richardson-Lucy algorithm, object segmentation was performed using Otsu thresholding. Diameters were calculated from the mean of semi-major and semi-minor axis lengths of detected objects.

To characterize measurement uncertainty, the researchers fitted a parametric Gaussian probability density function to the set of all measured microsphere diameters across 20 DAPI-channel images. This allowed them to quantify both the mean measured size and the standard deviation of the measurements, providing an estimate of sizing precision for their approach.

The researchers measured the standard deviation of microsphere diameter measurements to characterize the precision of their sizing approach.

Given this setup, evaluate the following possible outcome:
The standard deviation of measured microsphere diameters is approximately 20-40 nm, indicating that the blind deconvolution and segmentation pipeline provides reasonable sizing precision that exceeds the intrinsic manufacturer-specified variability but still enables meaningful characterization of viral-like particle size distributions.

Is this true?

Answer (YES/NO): NO